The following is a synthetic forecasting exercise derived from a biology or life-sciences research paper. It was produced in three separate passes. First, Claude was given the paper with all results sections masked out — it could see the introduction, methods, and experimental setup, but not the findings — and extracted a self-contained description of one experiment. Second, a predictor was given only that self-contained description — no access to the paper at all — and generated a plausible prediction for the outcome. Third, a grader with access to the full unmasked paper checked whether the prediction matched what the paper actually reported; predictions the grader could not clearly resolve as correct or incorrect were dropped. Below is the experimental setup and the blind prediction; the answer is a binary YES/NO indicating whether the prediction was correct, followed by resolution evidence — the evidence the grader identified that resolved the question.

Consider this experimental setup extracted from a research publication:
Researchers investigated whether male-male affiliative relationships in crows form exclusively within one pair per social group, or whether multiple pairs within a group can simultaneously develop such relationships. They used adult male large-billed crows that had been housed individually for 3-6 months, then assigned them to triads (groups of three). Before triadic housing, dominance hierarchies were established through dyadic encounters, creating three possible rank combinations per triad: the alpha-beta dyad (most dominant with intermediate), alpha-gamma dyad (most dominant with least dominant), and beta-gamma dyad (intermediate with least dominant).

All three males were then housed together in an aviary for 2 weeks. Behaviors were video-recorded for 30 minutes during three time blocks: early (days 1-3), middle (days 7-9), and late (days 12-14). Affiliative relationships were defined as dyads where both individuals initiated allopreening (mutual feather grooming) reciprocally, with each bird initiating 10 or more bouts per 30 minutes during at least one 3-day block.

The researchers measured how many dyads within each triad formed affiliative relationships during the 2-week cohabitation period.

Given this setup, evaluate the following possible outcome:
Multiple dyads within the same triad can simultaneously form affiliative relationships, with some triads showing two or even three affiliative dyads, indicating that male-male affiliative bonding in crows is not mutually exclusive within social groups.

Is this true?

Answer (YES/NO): NO